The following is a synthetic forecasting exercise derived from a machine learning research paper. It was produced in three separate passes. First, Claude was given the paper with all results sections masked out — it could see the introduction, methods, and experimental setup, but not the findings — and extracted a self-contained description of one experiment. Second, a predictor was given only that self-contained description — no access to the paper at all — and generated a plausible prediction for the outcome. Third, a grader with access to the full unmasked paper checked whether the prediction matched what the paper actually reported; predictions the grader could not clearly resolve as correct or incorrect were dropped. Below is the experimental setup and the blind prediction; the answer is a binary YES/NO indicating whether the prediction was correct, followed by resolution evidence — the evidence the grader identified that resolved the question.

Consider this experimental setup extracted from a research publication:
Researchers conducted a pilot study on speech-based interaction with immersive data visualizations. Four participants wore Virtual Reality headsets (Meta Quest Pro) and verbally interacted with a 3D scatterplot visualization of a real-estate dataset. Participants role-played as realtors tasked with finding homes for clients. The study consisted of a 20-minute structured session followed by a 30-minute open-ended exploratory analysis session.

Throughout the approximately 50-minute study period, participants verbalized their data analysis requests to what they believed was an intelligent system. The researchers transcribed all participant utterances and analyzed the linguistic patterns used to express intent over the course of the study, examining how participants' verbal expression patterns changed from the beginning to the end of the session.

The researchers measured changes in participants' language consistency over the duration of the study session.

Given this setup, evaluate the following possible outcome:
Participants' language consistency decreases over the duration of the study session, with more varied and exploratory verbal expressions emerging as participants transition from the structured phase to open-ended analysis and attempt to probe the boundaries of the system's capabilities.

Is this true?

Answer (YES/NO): NO